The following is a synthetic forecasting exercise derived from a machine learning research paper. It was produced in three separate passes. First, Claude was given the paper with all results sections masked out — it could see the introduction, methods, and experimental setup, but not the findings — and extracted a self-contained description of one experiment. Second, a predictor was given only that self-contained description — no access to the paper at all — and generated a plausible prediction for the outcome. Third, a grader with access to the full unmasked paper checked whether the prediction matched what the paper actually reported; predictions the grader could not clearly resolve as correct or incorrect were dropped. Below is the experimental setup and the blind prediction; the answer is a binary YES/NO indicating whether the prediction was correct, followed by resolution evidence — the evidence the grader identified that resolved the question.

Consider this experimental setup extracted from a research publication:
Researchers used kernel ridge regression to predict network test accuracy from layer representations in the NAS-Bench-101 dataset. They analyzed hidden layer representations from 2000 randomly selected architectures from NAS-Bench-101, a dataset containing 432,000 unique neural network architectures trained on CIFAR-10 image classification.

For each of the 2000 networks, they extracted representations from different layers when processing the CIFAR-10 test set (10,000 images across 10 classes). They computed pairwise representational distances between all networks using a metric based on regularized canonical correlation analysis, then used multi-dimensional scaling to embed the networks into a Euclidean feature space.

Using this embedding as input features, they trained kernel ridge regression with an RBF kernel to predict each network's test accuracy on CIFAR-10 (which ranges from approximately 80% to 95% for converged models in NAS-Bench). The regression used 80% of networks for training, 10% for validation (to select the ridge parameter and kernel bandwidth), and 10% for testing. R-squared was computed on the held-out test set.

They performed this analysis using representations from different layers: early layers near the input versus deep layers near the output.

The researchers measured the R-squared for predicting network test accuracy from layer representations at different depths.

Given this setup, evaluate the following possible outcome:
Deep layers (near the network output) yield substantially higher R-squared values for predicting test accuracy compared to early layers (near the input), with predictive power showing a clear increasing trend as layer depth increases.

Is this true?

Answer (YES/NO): NO